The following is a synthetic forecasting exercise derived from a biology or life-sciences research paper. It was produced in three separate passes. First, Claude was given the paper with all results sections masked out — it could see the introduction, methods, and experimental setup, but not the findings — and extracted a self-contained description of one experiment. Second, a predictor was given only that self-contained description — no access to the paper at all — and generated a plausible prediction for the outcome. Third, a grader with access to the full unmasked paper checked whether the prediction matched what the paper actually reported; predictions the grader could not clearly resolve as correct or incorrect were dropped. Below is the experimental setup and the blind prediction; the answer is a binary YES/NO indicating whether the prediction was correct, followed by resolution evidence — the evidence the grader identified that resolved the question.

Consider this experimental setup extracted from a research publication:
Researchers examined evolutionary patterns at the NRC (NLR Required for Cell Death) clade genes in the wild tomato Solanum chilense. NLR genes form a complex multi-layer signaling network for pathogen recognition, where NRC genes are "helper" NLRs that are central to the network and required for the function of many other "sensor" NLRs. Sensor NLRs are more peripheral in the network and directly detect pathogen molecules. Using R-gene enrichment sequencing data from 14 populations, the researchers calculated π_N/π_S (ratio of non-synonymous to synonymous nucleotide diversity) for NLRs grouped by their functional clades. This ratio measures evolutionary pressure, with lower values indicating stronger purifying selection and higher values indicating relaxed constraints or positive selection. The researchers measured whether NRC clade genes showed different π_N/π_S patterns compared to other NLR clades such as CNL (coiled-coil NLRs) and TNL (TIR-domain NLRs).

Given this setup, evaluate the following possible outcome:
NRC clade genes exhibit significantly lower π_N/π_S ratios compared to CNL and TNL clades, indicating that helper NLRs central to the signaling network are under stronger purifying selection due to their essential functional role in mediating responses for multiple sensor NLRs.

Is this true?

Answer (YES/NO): NO